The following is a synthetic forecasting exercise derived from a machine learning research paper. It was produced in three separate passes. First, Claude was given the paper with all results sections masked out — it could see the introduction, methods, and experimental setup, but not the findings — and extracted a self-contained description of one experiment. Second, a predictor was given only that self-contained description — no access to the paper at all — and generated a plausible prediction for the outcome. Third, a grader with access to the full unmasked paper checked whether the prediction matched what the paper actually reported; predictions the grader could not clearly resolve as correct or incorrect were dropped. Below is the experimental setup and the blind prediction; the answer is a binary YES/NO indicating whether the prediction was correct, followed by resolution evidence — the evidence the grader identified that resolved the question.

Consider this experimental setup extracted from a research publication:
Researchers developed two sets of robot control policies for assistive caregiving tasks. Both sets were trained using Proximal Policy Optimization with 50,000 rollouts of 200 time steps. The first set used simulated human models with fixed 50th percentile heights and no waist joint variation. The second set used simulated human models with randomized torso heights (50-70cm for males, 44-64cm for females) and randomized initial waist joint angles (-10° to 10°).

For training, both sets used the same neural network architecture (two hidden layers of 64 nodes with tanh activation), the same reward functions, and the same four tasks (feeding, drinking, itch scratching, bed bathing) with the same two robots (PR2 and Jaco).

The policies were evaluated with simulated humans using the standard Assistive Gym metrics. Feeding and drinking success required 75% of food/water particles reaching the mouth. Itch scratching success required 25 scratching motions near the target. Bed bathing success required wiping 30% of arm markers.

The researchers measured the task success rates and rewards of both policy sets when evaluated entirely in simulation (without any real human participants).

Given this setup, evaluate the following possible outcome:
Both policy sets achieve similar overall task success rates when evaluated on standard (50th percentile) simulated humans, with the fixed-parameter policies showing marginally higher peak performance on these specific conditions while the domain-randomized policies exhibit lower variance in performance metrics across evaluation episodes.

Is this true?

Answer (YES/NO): NO